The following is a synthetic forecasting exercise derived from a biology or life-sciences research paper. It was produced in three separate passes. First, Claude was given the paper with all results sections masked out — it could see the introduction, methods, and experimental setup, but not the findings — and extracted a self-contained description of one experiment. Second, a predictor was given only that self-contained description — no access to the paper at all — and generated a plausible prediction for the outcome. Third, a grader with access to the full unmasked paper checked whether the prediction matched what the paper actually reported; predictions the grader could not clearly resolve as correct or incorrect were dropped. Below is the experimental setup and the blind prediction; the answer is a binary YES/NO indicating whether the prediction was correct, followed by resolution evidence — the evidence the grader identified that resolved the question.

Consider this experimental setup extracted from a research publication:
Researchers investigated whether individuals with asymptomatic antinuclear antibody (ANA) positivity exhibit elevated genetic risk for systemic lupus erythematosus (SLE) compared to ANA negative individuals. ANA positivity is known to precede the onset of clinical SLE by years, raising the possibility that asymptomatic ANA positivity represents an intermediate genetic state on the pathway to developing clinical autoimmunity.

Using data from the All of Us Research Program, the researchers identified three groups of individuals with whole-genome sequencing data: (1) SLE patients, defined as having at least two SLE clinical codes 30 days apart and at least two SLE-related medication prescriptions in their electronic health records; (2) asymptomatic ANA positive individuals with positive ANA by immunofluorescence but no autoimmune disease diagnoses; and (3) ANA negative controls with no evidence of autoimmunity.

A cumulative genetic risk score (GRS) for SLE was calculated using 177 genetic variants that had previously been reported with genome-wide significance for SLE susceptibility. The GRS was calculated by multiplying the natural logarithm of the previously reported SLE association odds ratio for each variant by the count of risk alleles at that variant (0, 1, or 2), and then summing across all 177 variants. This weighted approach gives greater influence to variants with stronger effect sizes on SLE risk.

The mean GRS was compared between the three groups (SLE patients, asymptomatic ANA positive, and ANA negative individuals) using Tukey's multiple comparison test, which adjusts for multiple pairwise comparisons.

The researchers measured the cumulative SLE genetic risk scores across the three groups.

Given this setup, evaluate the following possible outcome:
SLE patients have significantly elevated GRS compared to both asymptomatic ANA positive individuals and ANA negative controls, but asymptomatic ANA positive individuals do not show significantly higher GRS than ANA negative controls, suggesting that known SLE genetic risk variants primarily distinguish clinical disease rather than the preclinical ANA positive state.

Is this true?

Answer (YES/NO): YES